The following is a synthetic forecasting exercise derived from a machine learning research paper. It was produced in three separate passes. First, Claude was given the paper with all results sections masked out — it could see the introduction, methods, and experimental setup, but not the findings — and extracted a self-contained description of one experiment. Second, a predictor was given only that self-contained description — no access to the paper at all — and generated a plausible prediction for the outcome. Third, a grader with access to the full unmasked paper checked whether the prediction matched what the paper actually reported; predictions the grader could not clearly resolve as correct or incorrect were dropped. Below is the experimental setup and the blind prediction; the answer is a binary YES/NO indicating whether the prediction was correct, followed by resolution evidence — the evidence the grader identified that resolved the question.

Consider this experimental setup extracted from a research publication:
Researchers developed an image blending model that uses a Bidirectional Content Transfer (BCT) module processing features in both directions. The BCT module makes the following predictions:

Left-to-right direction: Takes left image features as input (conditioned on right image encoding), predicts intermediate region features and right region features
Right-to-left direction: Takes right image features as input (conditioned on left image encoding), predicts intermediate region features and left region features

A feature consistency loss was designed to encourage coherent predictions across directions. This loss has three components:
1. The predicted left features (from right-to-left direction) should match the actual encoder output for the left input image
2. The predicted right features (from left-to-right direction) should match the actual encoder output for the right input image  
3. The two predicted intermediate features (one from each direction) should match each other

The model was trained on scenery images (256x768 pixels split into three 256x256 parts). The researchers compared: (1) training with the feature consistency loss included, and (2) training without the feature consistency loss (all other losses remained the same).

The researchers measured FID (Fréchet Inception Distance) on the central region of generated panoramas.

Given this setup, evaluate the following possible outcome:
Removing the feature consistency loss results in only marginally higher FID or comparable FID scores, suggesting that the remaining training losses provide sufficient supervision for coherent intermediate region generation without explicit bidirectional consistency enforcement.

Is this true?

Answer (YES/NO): NO